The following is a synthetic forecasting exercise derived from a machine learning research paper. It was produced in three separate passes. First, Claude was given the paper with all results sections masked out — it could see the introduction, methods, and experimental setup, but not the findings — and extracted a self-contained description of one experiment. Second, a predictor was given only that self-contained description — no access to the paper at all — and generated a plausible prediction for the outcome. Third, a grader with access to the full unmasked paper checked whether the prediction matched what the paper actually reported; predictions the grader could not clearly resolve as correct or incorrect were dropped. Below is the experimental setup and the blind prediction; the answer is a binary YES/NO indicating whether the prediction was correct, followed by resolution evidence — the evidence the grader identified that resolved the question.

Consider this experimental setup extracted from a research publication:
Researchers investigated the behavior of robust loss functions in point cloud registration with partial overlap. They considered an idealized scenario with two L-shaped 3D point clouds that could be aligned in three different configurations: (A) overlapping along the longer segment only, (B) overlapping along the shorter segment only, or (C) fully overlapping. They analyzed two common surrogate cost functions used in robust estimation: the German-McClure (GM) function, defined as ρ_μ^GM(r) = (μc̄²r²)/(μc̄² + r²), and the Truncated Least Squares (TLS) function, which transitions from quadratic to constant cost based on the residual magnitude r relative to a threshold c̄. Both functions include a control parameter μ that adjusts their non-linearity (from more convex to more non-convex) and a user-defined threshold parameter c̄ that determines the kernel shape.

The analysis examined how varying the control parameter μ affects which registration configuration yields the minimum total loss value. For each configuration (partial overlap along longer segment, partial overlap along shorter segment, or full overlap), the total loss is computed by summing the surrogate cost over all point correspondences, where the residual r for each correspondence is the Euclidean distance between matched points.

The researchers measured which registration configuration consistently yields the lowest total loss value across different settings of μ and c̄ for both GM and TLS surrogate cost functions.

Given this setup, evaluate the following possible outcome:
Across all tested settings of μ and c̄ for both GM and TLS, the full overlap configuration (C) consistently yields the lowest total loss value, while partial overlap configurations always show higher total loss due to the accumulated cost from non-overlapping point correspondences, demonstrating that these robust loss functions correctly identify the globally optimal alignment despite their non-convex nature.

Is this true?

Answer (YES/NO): NO